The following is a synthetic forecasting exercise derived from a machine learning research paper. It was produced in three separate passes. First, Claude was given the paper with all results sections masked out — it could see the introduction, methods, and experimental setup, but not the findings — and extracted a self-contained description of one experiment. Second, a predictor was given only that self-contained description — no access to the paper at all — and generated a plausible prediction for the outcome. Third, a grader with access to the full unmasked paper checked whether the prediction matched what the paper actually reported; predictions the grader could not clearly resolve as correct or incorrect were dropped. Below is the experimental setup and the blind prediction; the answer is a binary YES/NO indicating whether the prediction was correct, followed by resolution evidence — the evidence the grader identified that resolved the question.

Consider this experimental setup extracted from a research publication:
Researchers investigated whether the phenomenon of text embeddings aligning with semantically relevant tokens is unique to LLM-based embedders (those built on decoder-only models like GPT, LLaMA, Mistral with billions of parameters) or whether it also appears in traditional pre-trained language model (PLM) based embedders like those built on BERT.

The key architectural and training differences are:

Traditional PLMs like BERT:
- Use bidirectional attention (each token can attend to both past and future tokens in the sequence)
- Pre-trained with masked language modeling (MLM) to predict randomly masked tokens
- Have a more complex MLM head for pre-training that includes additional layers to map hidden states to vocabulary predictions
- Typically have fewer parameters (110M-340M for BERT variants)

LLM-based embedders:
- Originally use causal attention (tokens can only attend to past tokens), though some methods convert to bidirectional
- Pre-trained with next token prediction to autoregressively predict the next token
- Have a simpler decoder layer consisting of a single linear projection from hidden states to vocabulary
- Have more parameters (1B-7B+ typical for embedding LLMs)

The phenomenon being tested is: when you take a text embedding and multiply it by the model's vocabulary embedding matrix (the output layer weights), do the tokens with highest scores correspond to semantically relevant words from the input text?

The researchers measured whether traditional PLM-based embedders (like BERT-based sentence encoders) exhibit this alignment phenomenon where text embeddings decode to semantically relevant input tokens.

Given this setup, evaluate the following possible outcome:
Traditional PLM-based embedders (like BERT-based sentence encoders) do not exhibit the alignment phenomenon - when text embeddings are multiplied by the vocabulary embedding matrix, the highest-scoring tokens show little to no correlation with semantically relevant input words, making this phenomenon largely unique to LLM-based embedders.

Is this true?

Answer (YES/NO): YES